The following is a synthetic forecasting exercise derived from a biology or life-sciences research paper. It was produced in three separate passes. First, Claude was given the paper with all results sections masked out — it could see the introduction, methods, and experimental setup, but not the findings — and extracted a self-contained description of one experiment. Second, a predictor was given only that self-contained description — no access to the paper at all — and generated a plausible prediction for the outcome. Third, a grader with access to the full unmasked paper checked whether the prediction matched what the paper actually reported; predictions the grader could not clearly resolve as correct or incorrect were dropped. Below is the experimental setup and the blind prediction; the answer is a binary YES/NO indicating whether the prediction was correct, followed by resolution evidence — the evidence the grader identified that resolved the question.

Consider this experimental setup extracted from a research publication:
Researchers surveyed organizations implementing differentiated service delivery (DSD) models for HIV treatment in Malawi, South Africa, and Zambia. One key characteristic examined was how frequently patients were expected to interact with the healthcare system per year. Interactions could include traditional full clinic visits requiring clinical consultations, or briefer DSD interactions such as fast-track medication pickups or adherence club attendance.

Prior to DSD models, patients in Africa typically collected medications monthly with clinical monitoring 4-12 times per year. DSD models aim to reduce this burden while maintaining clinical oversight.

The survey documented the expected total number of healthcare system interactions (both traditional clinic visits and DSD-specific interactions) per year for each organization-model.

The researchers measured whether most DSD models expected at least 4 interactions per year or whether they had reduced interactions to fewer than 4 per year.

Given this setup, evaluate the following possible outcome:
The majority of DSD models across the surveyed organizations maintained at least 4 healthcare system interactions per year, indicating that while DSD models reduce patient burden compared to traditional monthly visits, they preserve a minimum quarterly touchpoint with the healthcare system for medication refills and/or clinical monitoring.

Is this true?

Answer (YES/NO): YES